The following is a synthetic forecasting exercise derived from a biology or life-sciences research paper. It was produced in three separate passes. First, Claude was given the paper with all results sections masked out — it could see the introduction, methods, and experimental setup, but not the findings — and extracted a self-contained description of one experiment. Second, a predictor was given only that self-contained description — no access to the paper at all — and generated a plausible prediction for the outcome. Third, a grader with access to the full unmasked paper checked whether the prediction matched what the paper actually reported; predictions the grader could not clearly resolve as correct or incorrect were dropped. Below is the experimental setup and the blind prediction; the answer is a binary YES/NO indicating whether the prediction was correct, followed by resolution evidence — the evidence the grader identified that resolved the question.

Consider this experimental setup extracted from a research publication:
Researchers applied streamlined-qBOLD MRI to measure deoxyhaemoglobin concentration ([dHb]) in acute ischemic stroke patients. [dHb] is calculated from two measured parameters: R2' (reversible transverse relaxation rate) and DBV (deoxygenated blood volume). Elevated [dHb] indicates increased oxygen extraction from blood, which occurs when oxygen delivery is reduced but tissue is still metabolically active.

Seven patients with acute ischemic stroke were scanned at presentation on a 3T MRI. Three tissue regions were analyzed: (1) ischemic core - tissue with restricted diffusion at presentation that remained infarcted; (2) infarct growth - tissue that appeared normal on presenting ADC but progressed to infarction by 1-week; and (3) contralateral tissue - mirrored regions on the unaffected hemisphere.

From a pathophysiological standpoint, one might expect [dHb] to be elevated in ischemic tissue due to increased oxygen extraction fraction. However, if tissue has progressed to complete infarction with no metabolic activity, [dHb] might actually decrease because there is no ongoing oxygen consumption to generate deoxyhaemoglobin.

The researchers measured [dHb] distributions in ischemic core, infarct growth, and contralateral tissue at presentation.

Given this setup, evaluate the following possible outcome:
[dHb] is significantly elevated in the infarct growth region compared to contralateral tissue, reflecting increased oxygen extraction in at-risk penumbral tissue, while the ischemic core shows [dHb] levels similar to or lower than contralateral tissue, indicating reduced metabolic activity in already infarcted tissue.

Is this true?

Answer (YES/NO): NO